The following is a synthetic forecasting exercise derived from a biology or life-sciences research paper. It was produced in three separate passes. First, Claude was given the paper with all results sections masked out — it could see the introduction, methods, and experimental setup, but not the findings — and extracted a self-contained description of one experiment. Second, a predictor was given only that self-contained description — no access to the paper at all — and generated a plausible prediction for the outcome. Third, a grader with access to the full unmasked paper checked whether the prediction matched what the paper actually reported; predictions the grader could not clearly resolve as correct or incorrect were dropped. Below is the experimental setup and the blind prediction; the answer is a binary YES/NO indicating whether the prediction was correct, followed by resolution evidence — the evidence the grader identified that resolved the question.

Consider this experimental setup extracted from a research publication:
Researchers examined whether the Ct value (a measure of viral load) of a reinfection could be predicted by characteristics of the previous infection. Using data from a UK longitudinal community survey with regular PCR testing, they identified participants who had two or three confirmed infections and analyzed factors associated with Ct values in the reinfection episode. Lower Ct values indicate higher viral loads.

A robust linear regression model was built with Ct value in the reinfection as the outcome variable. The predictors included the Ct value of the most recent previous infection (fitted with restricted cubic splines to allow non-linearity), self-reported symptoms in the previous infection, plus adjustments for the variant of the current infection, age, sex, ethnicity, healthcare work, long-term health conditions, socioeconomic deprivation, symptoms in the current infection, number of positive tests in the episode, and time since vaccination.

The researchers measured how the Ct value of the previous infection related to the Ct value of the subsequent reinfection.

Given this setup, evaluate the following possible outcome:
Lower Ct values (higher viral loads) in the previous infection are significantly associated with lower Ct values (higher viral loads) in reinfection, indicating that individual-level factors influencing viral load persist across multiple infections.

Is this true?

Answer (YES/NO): NO